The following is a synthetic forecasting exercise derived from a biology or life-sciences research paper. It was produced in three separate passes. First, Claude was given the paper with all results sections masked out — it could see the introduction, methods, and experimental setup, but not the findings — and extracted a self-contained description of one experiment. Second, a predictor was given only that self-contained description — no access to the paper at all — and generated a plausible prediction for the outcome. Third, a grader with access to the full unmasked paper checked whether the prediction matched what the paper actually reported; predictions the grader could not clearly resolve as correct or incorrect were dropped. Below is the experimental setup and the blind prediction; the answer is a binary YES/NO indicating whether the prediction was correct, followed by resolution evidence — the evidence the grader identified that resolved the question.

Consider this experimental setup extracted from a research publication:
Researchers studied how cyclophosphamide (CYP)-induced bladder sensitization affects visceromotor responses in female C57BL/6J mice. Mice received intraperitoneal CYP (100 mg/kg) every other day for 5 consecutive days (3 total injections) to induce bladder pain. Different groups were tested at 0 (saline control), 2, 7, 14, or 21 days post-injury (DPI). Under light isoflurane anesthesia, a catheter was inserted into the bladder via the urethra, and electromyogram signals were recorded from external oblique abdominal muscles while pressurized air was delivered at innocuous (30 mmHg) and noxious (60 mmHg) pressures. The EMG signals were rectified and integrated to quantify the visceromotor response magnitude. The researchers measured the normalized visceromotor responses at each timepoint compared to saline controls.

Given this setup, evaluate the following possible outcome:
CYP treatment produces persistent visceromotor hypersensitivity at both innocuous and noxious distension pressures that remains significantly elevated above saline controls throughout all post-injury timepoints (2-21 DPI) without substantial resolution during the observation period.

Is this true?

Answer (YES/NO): NO